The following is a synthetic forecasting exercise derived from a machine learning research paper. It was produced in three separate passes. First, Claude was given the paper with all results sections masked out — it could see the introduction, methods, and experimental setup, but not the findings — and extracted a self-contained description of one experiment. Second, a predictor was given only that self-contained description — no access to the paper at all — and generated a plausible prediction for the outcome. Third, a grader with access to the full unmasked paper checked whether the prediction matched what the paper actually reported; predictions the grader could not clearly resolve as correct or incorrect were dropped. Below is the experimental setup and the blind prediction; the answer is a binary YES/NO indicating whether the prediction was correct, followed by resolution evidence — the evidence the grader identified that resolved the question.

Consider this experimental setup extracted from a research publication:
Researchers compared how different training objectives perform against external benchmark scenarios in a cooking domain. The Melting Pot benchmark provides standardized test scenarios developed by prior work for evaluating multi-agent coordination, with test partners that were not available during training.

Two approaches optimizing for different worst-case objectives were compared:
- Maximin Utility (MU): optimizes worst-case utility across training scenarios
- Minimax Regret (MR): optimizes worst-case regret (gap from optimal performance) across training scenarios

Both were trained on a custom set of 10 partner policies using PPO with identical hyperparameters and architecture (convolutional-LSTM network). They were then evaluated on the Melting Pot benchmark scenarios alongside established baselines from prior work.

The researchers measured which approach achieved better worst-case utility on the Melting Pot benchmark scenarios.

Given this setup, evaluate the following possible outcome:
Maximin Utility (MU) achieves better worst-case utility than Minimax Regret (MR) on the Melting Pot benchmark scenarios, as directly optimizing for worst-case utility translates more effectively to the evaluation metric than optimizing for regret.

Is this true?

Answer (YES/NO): YES